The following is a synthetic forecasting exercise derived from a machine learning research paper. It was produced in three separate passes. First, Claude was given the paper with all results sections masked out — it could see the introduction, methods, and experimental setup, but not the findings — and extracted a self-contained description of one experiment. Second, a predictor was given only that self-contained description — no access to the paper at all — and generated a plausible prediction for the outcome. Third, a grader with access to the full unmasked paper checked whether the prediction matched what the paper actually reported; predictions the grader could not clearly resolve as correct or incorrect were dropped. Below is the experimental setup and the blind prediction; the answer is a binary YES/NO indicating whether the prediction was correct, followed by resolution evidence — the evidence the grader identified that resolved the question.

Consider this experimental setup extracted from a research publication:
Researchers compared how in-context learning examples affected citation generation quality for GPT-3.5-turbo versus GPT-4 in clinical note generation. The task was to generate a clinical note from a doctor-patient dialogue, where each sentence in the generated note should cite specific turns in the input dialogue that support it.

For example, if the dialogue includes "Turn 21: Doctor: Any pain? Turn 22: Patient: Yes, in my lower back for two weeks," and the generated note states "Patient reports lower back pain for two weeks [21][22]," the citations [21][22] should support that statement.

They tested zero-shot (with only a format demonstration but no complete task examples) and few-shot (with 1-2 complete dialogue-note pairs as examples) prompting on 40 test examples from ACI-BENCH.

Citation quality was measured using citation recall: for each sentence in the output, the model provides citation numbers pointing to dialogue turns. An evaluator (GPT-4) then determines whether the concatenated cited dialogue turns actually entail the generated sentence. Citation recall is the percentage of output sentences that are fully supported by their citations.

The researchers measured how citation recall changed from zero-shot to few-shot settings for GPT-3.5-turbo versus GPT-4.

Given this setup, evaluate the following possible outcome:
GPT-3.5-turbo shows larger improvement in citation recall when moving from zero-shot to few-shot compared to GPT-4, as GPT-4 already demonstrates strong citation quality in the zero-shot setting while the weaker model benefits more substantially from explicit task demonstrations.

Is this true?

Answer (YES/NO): YES